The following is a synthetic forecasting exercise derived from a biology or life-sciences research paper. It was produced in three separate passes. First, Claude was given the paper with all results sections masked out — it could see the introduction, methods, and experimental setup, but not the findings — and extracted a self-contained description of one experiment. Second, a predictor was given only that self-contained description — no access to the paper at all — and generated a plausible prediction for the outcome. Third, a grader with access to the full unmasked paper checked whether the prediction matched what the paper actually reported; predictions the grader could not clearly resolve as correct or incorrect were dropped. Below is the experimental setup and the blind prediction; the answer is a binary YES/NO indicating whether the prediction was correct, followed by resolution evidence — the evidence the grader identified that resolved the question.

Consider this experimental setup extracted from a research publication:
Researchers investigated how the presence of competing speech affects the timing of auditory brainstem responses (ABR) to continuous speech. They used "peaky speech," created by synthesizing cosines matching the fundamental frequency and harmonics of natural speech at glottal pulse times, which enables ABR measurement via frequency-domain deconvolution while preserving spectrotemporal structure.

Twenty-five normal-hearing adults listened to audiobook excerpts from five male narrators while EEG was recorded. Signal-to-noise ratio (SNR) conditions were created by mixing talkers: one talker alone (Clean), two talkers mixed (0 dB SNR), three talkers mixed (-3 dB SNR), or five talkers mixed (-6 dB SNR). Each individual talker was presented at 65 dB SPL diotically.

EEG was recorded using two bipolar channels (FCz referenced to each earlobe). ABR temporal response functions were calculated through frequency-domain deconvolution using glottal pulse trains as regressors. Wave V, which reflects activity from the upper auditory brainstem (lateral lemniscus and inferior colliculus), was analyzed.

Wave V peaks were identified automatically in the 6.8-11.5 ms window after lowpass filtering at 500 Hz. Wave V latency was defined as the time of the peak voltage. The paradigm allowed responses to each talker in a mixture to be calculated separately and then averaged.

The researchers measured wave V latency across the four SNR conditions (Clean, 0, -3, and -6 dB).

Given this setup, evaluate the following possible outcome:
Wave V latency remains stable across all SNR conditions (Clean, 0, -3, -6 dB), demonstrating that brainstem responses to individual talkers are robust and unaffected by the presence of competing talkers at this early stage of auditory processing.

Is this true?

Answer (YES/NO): NO